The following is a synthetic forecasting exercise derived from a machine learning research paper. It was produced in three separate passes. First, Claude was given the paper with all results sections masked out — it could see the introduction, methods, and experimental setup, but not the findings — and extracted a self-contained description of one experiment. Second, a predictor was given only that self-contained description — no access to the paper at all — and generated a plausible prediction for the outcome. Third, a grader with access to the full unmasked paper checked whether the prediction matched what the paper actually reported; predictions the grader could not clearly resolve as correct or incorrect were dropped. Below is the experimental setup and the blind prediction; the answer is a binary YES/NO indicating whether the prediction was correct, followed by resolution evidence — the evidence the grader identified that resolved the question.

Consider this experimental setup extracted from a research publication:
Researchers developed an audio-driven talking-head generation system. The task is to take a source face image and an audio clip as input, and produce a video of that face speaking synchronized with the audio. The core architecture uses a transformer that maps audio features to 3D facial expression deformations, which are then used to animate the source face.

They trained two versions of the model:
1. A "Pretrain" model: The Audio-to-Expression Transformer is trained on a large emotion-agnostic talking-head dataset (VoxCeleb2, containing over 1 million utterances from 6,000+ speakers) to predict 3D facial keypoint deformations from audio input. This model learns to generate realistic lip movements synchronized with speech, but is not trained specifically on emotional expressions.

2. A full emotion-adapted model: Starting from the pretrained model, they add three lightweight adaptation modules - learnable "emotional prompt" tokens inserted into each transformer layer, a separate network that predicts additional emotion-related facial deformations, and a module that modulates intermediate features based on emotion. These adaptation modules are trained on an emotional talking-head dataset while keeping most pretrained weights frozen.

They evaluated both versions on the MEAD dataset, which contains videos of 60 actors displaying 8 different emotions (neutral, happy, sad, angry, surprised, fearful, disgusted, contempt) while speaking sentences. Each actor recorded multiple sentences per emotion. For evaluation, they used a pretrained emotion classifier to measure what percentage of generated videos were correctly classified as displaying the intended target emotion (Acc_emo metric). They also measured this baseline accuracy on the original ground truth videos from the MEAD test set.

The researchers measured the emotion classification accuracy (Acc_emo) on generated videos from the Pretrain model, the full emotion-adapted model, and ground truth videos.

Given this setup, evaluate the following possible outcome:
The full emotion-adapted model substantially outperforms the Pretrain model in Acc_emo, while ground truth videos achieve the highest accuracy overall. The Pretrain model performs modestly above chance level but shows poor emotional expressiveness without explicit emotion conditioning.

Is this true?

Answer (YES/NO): YES